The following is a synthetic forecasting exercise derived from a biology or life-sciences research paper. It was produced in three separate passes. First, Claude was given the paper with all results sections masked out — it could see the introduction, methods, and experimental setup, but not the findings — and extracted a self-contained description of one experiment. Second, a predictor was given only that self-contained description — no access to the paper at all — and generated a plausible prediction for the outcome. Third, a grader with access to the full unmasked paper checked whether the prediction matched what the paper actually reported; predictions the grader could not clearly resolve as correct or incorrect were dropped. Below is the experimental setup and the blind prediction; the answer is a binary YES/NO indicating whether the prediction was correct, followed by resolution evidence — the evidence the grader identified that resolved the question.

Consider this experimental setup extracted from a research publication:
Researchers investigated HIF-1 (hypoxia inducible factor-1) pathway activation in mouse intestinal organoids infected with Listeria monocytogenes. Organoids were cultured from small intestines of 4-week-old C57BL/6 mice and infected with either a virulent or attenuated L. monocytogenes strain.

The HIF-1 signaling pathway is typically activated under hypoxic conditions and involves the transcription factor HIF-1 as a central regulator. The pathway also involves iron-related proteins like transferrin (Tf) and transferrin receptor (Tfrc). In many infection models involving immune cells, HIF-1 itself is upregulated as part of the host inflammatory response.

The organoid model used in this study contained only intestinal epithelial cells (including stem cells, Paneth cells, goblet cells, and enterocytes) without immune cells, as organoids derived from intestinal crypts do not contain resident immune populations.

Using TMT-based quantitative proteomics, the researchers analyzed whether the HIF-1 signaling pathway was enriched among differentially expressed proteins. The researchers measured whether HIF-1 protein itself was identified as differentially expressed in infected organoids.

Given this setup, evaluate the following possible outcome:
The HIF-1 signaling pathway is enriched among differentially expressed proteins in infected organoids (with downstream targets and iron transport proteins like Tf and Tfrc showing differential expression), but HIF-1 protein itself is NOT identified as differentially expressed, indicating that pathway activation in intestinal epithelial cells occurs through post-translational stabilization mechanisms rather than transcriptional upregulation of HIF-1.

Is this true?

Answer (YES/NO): NO